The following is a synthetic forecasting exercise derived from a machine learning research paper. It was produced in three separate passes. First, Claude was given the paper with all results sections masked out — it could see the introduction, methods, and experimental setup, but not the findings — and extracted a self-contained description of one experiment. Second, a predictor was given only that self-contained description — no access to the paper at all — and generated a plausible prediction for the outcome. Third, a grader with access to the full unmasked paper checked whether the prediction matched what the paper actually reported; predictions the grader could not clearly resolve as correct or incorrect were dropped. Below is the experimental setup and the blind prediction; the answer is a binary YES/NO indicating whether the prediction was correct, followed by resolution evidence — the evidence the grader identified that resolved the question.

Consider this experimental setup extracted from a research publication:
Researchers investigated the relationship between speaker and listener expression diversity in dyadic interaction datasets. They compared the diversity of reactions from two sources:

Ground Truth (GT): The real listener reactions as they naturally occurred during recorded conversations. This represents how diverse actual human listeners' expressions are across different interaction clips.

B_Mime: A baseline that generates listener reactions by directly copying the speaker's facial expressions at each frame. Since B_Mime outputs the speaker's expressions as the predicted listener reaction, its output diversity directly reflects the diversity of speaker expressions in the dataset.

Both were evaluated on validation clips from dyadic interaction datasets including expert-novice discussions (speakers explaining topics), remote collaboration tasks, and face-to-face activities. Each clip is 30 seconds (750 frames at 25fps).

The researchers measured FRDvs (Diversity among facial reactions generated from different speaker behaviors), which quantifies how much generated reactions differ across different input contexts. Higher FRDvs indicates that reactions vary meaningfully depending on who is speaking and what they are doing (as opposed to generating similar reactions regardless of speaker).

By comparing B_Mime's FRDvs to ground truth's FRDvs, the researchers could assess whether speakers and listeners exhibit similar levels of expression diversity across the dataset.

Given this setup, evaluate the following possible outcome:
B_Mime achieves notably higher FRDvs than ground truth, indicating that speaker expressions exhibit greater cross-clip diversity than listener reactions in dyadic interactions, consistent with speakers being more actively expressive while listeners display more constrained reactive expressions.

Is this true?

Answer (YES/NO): NO